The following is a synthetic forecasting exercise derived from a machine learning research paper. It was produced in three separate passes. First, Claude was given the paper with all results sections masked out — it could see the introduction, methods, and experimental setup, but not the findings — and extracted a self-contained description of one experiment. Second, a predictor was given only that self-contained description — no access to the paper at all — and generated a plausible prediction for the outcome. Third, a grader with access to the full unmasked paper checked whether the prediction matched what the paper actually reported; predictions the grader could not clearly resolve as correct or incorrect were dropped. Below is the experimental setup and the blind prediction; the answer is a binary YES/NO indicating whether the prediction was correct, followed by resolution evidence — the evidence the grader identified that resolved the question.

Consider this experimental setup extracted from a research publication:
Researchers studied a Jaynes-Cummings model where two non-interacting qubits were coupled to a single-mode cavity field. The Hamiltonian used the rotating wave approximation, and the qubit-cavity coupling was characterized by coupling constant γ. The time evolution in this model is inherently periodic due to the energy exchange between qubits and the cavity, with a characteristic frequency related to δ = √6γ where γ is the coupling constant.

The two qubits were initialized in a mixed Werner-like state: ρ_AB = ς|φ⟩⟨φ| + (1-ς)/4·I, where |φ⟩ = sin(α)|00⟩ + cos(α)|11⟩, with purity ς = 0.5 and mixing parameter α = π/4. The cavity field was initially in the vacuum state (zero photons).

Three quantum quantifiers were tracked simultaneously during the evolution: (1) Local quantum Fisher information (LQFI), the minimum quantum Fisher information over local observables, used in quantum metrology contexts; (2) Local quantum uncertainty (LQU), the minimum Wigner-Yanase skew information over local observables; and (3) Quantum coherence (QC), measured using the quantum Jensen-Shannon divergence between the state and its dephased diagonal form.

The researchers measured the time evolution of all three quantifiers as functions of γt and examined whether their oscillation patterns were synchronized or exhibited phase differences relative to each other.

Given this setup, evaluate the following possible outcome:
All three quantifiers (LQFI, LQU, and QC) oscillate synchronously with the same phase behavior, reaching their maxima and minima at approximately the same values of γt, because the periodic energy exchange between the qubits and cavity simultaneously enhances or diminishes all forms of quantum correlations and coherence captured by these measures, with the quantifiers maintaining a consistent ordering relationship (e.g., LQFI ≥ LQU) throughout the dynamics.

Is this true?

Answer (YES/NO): NO